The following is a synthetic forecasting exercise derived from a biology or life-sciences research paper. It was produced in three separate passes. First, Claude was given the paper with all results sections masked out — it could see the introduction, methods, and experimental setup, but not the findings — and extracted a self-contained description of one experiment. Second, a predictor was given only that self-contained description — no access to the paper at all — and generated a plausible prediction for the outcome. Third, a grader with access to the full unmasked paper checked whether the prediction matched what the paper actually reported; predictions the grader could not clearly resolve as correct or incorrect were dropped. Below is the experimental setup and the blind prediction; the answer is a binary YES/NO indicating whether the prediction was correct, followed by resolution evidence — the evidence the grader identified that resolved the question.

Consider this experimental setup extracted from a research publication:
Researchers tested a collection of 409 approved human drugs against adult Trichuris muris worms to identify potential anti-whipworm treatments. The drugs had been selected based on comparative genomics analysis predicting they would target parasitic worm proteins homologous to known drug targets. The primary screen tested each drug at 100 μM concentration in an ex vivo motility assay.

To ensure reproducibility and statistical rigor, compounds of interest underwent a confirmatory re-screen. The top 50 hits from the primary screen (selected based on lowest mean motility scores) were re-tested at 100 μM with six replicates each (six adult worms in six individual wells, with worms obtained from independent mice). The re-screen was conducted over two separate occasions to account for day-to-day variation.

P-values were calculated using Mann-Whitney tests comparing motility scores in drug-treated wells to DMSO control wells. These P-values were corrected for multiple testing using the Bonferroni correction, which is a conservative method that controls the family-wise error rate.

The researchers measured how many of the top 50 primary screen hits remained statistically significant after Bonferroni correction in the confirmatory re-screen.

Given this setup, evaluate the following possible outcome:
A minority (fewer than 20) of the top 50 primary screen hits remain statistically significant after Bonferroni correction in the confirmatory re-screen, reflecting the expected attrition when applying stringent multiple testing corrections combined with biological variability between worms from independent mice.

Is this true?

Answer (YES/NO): NO